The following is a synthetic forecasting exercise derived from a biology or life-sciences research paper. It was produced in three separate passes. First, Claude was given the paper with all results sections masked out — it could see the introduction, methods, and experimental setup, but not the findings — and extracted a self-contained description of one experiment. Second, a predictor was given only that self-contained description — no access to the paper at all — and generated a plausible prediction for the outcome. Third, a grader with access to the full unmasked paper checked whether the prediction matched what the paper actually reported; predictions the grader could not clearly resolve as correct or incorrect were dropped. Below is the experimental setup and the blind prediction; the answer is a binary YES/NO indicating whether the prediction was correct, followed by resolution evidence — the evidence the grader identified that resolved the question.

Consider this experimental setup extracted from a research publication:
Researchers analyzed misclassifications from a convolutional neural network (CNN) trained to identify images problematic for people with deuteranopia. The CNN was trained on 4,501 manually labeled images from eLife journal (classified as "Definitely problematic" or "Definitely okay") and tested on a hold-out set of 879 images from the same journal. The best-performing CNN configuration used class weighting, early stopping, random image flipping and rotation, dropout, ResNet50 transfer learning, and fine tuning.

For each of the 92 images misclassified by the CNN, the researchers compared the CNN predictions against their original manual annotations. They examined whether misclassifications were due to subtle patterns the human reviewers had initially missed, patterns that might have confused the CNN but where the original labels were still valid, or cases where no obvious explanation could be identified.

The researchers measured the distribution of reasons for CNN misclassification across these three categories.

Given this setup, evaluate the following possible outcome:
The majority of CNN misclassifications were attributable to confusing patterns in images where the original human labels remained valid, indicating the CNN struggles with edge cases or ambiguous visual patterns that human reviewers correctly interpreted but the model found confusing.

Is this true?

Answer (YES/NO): NO